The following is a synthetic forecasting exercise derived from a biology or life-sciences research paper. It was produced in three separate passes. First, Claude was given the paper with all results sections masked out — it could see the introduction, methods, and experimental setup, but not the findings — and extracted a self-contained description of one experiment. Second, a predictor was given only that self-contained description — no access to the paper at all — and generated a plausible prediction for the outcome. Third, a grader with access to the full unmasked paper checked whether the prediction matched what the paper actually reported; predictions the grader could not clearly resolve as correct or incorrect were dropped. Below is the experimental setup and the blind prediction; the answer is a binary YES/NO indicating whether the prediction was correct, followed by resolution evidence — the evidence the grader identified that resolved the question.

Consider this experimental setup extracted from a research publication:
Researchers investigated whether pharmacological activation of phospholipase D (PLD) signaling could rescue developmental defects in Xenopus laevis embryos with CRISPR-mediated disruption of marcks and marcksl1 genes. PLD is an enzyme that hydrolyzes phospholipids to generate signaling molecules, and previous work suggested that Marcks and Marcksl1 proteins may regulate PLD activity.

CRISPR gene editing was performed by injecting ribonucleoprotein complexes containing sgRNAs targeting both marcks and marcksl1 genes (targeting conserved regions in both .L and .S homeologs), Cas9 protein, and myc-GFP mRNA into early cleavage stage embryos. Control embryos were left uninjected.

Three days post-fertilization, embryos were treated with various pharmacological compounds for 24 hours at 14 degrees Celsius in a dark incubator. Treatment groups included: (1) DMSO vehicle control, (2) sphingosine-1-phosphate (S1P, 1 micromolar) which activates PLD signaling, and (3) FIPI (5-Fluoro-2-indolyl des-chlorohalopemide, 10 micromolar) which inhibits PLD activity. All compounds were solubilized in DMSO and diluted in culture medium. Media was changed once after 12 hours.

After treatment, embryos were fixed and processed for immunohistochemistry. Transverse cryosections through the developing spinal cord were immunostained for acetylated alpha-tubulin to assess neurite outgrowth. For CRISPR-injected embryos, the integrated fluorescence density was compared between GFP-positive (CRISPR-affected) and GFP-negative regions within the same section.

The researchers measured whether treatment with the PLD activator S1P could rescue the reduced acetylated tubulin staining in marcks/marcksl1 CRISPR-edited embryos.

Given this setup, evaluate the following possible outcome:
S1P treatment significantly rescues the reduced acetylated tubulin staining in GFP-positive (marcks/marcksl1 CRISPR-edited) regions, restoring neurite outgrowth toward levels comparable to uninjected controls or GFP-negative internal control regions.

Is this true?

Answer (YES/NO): YES